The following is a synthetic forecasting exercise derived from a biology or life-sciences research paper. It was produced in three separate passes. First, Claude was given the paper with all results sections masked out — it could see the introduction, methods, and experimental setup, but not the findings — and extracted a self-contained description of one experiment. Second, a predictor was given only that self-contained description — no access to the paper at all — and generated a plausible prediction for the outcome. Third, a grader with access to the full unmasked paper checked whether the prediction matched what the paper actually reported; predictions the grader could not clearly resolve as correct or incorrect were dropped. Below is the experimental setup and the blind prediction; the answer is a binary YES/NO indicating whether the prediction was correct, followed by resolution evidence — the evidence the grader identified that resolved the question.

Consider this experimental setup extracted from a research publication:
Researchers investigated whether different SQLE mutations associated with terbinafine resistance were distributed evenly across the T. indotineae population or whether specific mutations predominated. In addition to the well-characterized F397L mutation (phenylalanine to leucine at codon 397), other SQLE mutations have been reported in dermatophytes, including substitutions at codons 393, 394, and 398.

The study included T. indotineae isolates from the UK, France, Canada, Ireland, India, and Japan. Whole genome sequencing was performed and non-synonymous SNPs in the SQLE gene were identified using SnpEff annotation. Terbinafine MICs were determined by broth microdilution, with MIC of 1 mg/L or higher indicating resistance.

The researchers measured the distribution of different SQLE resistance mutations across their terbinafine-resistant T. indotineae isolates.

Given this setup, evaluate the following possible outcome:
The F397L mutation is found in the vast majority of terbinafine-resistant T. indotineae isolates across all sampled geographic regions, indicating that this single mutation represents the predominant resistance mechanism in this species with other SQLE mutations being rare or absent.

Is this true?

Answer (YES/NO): NO